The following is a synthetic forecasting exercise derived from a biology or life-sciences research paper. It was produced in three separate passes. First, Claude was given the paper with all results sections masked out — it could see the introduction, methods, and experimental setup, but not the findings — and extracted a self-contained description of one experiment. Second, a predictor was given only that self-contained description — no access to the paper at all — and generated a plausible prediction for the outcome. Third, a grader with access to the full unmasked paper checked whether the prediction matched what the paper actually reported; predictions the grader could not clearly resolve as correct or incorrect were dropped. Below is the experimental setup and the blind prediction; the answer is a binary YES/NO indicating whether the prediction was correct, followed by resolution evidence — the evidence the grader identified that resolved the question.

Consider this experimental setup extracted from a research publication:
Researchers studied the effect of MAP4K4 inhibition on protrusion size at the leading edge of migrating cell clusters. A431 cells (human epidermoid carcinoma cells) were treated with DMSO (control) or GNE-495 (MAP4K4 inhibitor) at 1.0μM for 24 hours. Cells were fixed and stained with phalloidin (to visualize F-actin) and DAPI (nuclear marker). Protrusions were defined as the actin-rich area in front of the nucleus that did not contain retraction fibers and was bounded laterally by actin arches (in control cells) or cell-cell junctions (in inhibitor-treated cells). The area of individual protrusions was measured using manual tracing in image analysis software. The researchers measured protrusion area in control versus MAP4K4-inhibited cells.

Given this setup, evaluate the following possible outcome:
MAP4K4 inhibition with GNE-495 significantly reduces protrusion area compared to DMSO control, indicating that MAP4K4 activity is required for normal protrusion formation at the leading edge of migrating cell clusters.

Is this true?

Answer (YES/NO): NO